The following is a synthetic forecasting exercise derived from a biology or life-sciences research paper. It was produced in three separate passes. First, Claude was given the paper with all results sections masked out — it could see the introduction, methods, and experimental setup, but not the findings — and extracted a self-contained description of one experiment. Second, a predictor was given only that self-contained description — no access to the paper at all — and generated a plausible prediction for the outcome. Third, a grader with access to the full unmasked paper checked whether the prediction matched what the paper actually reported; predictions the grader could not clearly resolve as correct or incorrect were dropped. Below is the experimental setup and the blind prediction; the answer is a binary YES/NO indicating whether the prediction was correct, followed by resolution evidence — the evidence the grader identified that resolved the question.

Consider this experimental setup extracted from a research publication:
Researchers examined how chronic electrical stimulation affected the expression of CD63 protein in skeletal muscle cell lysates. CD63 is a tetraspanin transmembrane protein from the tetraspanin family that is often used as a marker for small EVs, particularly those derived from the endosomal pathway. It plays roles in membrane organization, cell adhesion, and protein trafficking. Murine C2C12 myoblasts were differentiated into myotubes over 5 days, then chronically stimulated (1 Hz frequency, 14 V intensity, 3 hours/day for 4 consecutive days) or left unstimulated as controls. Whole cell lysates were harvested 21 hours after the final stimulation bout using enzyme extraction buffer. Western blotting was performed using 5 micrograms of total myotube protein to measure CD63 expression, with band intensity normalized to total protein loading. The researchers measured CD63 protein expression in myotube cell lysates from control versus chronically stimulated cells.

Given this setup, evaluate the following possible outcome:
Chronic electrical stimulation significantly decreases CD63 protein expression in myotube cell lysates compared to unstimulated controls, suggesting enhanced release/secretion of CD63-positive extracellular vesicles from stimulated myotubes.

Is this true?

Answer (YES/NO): NO